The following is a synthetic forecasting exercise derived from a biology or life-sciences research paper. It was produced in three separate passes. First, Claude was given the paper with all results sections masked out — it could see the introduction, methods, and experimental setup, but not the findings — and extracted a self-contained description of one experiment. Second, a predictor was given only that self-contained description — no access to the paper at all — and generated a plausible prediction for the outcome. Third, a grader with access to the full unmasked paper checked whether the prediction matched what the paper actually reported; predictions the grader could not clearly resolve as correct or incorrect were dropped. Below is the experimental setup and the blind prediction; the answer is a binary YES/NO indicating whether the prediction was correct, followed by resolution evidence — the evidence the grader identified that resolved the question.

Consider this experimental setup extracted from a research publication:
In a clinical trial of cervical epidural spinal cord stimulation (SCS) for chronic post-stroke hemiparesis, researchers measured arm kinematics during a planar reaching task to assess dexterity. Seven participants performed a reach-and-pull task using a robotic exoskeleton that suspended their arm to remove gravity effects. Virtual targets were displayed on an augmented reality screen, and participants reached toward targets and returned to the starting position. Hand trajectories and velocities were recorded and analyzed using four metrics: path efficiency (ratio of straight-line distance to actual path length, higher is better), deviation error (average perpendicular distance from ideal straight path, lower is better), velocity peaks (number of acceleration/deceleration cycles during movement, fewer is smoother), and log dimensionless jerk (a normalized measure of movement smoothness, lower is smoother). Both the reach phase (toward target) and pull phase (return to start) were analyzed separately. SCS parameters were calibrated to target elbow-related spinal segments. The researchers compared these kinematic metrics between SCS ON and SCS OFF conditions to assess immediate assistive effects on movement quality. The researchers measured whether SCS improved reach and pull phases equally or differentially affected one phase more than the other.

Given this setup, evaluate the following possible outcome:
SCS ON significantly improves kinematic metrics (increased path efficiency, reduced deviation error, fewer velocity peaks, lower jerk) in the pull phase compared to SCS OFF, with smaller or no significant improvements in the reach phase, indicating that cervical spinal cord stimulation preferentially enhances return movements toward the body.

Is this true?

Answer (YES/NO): NO